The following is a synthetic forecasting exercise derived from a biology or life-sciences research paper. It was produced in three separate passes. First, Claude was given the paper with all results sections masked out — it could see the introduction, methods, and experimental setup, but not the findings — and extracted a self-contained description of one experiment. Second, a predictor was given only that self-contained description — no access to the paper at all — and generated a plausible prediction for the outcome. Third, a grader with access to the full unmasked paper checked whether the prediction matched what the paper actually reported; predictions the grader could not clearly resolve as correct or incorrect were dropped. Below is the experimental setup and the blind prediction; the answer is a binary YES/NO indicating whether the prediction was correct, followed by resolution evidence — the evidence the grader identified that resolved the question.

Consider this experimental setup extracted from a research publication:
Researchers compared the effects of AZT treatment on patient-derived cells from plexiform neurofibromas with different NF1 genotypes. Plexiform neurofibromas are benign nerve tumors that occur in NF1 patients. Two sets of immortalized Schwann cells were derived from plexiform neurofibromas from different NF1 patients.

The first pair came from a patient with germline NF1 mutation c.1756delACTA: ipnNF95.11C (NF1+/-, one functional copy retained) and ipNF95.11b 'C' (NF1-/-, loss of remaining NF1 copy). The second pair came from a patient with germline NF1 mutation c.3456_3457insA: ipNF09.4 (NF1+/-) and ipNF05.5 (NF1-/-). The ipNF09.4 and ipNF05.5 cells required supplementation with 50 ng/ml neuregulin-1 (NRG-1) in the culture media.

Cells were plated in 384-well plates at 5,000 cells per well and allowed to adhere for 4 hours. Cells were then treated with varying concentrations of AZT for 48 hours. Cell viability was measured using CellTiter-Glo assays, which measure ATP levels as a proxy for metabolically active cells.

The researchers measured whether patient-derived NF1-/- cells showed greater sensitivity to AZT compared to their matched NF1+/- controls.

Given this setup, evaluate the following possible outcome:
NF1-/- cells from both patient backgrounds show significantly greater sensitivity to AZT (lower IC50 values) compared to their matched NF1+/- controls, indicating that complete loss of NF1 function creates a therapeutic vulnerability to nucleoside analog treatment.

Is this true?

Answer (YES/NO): NO